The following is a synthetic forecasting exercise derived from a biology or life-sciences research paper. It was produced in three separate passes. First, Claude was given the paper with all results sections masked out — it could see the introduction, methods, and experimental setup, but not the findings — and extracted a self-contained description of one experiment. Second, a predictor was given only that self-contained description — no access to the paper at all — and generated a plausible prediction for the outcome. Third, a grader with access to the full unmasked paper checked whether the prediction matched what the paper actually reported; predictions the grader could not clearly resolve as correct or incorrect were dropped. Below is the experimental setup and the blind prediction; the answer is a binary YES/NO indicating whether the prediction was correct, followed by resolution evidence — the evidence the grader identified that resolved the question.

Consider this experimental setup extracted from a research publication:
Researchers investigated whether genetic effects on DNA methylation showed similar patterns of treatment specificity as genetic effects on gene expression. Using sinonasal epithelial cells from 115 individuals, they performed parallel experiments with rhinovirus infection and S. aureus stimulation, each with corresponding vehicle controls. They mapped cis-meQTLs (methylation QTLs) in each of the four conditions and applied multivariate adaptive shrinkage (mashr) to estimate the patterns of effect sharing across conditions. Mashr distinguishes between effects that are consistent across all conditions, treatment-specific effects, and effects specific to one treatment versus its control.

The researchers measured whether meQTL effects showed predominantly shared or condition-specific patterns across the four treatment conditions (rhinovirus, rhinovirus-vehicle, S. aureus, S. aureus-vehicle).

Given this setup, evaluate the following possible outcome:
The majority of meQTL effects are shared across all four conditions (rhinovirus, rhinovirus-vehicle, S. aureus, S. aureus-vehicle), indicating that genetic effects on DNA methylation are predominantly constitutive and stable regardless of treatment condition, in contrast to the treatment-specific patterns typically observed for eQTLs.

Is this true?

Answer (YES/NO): YES